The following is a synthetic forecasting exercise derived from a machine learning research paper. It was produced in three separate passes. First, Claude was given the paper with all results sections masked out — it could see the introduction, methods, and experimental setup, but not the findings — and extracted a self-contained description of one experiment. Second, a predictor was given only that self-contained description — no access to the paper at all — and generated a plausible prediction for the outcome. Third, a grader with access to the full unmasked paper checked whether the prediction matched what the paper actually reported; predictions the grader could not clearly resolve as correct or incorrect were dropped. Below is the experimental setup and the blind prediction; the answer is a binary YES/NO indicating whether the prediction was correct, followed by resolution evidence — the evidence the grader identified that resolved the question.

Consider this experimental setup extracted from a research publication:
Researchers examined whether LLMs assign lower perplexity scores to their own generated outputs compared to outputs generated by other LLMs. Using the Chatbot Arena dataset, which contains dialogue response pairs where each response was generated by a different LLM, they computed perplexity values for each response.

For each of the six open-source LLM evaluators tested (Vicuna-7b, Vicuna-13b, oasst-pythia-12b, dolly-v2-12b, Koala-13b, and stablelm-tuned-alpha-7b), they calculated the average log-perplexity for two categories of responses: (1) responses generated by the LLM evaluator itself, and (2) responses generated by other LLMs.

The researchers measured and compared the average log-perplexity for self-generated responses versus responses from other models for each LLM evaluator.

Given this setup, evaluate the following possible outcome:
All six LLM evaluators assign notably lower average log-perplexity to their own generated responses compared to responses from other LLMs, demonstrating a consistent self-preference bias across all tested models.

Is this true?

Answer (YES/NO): YES